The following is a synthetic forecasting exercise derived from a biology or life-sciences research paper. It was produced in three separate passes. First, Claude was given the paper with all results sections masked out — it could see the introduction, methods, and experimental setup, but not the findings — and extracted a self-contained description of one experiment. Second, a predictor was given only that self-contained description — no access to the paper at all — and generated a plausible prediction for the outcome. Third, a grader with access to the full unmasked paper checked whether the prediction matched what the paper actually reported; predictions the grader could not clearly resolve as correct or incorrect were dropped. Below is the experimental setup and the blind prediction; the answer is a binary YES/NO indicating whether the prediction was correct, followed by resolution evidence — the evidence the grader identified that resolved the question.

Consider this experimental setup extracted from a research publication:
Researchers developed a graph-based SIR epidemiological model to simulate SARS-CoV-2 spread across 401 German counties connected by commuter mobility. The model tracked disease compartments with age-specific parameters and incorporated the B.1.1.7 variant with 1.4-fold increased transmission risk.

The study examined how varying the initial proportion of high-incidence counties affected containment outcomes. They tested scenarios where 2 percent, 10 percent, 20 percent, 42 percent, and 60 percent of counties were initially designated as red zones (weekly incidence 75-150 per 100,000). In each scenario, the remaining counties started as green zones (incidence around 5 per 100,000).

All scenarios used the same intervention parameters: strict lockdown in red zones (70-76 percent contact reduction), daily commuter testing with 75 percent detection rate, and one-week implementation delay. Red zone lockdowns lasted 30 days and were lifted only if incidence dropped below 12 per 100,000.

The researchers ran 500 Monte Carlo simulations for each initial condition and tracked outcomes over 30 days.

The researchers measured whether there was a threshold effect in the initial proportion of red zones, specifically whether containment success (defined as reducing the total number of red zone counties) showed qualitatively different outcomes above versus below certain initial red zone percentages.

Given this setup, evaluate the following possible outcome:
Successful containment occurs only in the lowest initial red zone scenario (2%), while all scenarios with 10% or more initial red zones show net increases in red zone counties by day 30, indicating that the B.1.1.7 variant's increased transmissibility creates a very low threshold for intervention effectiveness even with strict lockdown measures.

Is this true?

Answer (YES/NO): NO